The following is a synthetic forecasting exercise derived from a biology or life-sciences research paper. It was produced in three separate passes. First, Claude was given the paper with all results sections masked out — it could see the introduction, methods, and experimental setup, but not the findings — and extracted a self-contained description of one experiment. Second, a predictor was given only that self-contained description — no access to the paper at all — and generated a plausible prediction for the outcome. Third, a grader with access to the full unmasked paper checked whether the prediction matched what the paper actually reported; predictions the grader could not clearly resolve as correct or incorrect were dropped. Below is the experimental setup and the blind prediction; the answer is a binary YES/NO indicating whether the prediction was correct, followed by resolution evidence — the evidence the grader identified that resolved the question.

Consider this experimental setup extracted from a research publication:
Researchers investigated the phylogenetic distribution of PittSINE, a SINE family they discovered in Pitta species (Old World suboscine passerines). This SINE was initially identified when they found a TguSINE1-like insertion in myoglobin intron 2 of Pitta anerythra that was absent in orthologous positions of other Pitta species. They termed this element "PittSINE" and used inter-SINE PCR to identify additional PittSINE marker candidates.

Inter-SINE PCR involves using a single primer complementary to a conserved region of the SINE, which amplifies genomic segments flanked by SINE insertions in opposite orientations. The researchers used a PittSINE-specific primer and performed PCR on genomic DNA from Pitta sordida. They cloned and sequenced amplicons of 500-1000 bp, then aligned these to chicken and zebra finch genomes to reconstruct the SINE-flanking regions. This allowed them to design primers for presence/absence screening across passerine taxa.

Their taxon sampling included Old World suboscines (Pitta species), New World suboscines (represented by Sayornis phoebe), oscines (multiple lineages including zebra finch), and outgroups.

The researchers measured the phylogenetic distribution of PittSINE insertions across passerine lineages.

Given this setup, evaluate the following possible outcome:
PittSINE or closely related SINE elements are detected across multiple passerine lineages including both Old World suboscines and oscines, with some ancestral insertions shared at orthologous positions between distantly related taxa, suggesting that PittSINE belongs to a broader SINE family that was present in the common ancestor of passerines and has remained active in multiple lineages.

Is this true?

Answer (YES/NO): NO